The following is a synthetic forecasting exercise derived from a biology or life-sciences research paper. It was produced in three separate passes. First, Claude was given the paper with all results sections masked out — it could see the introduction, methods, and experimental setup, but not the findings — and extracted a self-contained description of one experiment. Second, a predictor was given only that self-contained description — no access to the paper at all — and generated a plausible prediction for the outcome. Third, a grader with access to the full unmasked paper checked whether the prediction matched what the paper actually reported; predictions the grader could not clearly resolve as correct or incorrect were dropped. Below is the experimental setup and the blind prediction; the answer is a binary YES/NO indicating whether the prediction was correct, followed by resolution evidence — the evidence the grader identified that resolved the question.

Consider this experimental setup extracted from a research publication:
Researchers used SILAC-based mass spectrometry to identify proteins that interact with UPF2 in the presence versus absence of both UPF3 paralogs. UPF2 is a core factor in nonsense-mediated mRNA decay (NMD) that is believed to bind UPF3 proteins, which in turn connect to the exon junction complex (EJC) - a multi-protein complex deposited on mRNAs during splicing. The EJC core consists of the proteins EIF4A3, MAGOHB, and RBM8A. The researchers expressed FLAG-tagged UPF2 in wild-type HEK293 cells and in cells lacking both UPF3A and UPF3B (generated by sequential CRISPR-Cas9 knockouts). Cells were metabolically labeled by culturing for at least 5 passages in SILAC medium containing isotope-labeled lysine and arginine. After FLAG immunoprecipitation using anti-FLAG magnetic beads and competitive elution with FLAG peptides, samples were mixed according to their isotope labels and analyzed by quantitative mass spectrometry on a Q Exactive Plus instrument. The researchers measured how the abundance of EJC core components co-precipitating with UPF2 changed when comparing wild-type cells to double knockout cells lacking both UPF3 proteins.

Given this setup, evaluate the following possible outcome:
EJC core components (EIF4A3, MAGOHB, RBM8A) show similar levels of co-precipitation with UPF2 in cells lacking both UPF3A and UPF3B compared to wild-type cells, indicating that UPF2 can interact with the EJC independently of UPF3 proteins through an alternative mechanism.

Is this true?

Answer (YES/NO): NO